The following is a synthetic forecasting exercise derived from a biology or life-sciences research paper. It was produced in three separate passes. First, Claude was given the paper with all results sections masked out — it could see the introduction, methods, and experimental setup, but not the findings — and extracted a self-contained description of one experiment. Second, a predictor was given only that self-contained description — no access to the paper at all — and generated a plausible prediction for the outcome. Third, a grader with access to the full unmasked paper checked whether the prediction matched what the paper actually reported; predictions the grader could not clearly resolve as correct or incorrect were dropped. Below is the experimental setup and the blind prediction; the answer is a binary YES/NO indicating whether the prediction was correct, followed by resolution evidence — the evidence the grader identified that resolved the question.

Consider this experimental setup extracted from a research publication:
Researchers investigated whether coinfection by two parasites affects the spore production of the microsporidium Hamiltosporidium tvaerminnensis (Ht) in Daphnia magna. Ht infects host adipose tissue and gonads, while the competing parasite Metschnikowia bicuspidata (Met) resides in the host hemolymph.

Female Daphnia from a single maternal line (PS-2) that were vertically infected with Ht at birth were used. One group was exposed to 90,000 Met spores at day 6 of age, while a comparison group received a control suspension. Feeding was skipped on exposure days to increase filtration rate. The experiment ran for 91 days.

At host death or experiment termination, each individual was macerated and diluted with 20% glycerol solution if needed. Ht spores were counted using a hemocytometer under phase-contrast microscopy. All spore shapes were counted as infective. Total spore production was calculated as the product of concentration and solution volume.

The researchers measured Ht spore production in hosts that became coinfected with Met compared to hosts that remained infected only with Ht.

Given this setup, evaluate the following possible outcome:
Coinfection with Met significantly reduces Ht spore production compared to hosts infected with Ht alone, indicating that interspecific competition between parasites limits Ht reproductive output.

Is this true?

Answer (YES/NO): YES